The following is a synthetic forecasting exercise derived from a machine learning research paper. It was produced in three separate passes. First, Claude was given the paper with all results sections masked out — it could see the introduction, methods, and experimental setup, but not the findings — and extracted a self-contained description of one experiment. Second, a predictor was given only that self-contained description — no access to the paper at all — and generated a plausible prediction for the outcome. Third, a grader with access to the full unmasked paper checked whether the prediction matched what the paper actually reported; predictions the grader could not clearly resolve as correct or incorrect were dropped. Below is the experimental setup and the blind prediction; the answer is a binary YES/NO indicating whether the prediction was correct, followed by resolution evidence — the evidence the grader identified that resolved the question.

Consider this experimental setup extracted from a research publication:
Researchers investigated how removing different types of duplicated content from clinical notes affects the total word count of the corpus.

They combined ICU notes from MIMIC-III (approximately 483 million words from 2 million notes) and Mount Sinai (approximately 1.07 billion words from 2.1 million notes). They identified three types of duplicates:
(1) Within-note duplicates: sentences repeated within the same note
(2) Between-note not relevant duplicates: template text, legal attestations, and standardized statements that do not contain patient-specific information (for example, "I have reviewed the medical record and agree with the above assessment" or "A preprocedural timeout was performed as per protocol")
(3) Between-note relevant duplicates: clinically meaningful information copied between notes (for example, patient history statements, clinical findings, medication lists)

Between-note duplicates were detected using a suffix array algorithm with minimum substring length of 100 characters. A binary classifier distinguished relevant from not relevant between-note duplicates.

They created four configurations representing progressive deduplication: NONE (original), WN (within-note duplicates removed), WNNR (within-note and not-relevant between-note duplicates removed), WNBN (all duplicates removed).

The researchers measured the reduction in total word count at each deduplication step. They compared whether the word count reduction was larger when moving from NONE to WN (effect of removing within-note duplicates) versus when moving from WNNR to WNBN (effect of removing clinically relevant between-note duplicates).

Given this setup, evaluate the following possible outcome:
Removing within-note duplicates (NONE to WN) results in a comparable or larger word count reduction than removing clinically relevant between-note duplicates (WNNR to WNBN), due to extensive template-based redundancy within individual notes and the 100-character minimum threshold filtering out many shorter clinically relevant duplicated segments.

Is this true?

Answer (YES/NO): NO